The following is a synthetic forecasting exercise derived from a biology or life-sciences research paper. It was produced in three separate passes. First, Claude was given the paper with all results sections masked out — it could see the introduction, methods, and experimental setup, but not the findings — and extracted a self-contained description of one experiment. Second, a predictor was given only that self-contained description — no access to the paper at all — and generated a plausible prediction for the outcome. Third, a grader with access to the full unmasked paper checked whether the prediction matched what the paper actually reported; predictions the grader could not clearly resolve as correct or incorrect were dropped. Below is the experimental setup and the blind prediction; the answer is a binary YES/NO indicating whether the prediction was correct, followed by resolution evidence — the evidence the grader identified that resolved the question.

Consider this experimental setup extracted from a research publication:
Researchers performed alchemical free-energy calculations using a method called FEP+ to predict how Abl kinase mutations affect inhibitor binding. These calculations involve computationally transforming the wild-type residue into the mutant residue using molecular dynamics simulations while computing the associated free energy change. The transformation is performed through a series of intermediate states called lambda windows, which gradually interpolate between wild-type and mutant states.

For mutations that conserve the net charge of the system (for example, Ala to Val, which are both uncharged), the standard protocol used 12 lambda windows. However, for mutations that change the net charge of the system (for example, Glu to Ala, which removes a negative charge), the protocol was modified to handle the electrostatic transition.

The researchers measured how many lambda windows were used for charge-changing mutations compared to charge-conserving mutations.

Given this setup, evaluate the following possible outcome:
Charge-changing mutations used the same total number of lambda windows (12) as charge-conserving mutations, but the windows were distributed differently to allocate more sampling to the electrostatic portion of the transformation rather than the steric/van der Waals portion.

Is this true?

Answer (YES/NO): NO